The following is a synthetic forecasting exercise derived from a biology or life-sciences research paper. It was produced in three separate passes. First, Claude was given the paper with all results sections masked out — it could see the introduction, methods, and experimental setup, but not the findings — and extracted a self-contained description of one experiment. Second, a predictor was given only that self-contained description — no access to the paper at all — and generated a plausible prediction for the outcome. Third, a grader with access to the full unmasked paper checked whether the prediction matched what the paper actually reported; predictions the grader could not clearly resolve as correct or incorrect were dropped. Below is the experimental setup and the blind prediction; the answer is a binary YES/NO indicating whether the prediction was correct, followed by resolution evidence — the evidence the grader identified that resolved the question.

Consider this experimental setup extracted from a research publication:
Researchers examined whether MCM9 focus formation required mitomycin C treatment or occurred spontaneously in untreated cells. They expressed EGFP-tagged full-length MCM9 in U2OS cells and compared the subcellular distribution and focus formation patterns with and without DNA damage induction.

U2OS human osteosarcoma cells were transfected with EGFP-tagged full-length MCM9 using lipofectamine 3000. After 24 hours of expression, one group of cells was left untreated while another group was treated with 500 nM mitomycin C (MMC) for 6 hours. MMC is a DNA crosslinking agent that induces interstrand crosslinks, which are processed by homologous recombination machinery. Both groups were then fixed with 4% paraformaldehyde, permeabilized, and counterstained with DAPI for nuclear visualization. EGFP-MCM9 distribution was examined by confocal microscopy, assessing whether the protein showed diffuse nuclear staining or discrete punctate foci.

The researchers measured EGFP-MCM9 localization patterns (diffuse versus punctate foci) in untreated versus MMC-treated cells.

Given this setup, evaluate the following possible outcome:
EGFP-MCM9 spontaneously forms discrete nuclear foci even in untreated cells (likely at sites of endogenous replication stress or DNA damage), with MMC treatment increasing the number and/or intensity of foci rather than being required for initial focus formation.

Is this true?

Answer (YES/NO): NO